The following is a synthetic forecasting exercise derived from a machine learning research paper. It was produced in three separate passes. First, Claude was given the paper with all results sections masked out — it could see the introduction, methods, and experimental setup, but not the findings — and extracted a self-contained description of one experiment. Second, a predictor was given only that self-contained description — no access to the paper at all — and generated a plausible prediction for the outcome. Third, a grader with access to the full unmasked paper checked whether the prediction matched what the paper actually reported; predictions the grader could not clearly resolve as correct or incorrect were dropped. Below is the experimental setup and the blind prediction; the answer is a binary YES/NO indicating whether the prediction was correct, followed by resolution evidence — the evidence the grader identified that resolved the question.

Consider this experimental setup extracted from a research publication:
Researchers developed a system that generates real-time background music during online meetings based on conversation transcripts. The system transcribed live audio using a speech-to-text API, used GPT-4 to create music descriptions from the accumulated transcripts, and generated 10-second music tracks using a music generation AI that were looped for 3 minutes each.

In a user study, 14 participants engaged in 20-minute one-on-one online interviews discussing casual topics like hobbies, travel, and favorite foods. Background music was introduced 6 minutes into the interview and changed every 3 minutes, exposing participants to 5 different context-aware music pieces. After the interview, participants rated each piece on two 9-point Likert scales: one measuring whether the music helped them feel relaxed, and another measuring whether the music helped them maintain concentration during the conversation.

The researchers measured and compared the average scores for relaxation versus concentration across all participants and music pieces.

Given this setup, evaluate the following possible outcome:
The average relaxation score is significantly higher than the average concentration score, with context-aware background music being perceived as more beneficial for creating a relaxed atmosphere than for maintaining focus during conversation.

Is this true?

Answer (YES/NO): NO